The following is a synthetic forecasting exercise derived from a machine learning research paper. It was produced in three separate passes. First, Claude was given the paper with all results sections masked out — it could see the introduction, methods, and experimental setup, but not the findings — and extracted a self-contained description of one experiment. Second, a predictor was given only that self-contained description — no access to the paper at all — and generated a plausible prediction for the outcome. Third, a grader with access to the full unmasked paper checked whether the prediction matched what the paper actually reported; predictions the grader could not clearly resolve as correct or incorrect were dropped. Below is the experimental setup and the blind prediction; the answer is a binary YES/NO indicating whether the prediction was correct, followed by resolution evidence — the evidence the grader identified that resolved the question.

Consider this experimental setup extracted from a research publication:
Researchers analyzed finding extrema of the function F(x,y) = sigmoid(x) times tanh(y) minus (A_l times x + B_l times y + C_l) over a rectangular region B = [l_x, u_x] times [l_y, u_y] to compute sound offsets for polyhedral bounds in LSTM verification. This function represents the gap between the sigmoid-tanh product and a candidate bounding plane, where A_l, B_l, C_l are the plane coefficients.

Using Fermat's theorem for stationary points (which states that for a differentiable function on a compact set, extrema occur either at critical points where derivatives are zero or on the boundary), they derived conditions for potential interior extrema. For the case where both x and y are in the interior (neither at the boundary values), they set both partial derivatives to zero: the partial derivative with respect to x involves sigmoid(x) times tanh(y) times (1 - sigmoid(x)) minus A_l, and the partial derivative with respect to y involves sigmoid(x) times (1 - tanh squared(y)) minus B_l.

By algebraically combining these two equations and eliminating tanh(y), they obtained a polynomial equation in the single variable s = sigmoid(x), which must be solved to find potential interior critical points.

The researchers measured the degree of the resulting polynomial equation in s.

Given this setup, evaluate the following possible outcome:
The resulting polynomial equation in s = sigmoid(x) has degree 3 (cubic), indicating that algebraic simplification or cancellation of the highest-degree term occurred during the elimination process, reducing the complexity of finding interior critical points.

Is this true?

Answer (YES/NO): NO